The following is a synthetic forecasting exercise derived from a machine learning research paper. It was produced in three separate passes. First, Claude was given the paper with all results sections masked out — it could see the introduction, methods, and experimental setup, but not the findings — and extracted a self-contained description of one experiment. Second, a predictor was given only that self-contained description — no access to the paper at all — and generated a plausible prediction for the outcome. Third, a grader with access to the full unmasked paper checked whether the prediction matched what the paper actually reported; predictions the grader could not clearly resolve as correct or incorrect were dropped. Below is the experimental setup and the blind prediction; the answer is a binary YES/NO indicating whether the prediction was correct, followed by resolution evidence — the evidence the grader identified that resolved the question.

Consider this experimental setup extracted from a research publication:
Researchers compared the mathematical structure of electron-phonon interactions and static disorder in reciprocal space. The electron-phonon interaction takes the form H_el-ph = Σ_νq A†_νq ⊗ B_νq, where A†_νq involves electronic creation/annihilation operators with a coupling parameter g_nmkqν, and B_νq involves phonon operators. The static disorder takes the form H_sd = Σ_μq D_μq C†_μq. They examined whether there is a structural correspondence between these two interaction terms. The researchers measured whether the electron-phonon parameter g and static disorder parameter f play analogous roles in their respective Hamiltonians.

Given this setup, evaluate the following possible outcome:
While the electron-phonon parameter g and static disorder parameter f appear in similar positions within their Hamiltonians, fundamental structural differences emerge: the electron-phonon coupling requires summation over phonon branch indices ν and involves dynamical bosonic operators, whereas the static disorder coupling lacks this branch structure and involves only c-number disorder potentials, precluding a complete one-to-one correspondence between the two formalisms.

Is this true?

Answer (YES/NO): NO